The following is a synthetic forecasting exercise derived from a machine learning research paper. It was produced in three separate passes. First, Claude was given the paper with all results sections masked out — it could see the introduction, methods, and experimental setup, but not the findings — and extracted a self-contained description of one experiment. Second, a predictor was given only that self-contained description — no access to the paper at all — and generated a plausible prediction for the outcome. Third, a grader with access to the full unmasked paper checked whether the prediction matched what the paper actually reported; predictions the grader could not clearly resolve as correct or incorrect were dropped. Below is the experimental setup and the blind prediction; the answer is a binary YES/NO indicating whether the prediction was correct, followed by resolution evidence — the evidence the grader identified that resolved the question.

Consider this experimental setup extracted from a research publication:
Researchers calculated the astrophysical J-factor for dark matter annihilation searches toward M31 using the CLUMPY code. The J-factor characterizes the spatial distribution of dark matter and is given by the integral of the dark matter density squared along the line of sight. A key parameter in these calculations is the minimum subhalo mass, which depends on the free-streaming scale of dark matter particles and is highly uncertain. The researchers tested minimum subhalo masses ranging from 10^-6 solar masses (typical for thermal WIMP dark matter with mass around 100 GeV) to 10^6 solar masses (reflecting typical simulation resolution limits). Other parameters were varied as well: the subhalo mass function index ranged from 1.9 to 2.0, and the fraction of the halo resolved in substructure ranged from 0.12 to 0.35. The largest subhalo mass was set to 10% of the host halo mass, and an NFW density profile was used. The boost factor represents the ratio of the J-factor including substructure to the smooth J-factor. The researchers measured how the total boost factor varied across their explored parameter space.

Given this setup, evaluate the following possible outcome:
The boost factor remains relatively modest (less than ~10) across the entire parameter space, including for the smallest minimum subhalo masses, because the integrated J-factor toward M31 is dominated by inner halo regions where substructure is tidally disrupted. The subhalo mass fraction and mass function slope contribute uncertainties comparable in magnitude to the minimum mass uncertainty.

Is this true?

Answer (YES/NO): NO